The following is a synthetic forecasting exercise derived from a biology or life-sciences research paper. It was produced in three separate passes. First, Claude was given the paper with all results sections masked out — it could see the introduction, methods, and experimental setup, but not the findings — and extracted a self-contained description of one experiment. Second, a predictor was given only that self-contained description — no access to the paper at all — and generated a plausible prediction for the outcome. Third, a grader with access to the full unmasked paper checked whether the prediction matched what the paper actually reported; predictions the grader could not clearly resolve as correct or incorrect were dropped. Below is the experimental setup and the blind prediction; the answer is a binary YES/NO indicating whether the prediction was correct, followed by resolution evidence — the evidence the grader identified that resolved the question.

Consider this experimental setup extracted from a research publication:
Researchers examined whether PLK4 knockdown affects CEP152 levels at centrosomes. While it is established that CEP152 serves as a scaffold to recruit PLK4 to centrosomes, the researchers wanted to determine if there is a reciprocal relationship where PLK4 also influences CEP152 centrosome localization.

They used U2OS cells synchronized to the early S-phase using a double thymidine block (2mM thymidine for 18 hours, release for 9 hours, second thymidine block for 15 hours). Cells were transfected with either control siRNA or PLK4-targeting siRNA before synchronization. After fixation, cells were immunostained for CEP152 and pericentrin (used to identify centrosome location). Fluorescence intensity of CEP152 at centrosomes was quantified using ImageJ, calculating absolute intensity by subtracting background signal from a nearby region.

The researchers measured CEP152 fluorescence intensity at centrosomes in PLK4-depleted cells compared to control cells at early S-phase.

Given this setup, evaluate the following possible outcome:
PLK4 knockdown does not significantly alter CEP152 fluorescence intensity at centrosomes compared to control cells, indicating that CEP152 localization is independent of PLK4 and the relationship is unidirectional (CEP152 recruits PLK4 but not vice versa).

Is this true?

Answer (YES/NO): NO